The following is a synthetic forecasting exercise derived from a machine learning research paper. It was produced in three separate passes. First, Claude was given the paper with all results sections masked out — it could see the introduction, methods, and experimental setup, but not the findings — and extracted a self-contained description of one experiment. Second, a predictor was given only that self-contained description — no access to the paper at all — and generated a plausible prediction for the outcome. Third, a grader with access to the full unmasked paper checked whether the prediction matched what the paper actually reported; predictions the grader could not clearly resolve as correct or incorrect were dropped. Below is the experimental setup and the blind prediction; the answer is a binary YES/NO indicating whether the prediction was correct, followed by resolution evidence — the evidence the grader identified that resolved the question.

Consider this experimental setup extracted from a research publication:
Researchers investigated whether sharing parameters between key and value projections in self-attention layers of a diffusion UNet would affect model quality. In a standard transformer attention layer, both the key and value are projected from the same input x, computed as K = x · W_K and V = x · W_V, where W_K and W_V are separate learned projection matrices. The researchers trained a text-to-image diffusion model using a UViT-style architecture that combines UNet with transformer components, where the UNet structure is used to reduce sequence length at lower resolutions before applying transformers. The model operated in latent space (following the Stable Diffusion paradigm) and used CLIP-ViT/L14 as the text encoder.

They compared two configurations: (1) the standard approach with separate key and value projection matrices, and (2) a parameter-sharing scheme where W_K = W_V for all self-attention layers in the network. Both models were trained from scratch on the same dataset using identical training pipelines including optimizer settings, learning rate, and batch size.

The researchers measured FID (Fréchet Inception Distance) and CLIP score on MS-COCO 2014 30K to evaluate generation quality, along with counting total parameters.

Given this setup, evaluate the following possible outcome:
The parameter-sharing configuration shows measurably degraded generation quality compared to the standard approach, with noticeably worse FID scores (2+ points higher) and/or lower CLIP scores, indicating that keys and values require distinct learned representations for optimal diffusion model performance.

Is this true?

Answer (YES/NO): NO